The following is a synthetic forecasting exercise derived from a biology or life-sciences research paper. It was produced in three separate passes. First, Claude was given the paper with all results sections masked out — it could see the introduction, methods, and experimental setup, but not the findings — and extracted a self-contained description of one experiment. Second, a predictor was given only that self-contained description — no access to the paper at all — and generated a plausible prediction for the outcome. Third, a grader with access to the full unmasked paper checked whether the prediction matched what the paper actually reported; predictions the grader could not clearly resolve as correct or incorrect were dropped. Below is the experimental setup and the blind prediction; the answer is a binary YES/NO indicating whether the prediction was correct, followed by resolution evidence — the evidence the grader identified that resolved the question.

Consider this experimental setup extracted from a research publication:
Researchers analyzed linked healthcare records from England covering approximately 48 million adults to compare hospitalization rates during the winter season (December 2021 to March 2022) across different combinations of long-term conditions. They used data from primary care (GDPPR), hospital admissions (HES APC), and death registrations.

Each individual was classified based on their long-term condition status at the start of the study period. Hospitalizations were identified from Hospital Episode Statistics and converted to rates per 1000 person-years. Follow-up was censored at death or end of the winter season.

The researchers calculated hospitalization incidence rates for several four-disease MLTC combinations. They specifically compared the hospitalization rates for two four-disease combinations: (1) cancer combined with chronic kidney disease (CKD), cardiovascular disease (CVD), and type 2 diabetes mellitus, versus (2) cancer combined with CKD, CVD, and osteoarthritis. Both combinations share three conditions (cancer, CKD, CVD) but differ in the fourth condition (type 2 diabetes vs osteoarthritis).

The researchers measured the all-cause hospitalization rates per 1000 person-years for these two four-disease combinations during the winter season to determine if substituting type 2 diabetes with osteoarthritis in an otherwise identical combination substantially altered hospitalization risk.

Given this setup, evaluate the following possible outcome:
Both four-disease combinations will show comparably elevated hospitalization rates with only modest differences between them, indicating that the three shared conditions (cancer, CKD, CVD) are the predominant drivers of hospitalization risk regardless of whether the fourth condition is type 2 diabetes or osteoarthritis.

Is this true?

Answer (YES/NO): YES